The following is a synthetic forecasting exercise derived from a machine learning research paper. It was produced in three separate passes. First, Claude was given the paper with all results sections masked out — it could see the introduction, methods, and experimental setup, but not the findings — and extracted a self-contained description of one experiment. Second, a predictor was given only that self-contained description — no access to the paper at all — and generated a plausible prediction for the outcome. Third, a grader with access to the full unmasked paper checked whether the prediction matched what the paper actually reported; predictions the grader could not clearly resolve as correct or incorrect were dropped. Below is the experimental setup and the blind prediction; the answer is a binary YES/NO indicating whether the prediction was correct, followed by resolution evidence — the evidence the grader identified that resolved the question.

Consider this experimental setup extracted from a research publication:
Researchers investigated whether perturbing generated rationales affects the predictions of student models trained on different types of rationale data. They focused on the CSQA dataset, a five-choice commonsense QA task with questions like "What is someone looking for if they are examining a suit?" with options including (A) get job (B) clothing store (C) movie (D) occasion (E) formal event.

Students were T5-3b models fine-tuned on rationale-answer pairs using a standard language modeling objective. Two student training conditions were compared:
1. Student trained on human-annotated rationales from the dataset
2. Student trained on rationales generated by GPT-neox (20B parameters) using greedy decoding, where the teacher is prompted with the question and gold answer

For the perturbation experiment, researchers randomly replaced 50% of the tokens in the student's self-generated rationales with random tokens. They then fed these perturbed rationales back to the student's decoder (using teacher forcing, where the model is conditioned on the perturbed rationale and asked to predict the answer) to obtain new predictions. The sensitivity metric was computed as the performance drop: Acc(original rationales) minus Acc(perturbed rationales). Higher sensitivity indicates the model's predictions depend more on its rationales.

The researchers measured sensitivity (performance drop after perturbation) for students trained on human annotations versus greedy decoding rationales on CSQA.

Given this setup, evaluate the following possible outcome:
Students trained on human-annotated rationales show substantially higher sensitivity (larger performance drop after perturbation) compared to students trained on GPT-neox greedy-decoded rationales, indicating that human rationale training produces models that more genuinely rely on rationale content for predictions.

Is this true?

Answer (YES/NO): NO